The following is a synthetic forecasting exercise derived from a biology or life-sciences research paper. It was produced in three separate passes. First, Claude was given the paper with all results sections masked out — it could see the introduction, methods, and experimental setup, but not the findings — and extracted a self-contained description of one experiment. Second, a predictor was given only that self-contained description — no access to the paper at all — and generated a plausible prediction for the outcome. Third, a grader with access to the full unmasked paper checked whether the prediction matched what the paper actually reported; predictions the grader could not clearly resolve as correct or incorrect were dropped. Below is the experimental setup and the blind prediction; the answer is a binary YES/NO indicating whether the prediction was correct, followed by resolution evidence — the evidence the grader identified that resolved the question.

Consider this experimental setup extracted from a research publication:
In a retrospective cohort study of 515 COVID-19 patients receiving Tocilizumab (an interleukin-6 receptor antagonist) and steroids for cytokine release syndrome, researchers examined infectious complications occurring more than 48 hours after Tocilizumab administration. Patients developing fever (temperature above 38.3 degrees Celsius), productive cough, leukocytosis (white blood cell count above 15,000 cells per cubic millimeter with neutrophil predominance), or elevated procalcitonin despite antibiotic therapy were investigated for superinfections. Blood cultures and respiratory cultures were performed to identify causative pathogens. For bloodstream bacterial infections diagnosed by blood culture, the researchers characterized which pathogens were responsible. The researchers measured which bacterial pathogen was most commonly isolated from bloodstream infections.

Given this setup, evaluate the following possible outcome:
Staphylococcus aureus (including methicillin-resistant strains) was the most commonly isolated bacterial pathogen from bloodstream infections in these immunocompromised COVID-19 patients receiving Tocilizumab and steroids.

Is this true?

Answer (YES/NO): YES